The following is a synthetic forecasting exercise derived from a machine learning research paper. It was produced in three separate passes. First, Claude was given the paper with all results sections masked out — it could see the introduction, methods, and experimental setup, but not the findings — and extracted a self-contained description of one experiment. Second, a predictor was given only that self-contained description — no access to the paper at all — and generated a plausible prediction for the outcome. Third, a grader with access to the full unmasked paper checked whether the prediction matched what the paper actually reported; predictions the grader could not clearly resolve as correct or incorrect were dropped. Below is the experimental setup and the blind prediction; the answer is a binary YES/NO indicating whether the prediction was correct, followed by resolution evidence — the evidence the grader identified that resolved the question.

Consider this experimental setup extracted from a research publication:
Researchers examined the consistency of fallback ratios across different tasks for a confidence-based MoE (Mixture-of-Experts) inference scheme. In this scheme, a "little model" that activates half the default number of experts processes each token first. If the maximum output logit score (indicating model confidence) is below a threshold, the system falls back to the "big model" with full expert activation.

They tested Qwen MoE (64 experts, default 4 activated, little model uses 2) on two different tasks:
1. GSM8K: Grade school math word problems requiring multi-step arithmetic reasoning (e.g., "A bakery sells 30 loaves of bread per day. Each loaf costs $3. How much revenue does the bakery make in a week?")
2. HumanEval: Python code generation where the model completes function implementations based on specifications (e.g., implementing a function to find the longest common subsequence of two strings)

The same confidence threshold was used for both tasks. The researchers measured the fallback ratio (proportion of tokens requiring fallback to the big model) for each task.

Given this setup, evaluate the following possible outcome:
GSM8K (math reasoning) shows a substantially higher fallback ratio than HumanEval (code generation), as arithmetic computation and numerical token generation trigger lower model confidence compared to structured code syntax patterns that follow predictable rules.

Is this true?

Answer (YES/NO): NO